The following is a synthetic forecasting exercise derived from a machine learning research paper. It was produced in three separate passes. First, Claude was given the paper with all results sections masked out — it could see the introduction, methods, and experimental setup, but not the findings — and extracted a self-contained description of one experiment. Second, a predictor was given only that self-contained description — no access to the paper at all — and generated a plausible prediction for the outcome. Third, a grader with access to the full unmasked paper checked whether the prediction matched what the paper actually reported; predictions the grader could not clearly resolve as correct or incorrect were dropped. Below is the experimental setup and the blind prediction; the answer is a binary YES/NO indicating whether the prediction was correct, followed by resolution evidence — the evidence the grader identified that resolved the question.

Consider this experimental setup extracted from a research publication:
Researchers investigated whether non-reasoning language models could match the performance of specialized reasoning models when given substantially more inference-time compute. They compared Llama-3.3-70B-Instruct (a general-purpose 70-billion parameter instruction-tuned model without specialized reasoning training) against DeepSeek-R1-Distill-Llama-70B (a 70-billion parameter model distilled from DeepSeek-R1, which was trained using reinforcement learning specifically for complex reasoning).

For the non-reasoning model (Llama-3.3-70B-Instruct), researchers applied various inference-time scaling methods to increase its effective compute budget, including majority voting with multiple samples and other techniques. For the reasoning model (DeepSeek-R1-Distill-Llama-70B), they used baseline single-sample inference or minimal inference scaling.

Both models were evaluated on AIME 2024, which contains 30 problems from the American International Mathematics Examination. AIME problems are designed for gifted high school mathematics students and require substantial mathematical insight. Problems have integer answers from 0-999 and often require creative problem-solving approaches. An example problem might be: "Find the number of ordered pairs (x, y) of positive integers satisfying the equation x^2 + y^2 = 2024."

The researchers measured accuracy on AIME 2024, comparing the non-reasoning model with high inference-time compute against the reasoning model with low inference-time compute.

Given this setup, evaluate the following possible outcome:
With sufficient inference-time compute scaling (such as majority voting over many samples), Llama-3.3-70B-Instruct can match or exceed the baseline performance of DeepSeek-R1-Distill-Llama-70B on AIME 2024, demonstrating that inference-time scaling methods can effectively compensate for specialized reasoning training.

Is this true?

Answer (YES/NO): NO